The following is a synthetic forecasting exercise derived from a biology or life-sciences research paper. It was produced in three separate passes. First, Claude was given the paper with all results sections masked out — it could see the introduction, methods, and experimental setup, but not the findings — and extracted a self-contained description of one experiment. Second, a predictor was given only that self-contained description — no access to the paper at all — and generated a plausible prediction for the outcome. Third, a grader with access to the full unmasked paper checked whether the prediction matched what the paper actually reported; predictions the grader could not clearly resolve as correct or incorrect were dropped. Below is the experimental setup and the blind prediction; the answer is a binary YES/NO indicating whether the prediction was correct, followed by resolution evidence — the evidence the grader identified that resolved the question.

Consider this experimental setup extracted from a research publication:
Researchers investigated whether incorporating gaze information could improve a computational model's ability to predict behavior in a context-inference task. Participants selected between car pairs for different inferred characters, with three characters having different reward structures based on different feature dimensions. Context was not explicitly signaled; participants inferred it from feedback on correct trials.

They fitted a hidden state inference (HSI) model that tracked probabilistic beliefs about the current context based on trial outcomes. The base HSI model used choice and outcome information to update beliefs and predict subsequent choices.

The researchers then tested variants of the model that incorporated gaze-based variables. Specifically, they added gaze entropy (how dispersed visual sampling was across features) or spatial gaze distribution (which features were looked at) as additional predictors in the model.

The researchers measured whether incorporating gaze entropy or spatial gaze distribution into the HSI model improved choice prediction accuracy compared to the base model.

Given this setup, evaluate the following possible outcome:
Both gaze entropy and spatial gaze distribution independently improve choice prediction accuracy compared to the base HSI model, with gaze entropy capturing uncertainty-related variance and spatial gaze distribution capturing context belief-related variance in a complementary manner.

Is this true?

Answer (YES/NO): NO